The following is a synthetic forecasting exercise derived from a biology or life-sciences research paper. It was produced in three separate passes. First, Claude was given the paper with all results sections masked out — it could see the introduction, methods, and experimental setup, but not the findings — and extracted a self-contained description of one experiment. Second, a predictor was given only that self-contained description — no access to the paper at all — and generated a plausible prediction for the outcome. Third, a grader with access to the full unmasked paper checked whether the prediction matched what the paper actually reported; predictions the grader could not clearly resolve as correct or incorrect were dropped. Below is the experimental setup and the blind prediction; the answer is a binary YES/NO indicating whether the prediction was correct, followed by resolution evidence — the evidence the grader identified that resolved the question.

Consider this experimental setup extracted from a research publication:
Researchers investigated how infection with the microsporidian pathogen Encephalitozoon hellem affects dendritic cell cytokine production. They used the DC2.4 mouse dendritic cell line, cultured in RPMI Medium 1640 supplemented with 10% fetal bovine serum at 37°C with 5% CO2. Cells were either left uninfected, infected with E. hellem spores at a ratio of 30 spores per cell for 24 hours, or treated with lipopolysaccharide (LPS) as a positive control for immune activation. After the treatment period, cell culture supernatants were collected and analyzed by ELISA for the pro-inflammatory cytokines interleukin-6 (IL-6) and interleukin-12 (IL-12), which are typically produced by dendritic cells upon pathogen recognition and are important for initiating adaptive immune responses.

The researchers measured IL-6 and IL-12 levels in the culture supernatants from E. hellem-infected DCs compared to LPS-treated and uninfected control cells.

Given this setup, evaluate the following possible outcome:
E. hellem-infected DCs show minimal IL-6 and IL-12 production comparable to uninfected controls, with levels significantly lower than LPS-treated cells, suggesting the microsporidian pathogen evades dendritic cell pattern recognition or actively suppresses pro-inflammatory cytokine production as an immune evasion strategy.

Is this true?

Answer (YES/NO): NO